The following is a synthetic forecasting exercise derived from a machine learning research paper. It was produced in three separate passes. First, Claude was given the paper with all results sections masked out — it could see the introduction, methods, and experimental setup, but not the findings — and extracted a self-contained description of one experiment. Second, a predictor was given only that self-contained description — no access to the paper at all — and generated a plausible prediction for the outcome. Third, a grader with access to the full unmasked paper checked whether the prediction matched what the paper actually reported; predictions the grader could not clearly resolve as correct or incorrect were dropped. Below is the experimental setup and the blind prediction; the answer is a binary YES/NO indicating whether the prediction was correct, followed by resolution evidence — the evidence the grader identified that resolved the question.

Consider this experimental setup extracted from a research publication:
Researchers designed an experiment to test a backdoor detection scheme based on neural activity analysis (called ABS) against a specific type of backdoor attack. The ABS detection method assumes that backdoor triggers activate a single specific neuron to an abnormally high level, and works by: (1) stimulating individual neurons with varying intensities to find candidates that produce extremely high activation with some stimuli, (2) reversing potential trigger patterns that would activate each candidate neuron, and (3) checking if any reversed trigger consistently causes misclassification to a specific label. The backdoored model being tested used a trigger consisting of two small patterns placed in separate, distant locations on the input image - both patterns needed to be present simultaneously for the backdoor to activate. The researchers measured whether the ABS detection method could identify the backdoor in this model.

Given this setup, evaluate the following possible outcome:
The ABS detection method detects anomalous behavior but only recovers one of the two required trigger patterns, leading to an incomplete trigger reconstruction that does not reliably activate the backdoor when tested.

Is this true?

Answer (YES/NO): NO